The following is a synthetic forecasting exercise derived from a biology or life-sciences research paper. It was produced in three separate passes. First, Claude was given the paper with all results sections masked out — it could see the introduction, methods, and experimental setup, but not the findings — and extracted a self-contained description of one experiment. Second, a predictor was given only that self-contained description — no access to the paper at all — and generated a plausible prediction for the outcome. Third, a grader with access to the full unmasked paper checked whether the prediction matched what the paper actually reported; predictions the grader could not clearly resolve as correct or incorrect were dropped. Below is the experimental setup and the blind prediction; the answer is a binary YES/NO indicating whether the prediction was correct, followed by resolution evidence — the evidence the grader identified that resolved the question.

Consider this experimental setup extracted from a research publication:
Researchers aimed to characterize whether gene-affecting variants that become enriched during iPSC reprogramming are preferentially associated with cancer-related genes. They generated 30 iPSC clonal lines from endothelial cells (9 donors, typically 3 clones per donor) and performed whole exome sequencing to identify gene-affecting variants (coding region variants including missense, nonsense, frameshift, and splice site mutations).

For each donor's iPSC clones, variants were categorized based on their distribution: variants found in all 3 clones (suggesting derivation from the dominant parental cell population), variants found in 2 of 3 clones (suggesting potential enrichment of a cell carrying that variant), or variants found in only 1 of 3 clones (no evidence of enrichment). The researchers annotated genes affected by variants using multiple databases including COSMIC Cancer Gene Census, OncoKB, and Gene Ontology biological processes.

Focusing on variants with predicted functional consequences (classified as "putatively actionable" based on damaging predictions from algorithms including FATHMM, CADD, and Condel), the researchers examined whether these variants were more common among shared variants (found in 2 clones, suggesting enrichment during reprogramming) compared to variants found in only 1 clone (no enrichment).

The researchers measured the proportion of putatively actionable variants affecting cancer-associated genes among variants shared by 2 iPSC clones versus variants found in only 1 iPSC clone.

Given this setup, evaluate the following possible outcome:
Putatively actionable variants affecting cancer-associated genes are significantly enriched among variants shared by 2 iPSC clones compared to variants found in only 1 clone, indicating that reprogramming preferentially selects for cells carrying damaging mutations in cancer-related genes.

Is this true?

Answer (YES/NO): NO